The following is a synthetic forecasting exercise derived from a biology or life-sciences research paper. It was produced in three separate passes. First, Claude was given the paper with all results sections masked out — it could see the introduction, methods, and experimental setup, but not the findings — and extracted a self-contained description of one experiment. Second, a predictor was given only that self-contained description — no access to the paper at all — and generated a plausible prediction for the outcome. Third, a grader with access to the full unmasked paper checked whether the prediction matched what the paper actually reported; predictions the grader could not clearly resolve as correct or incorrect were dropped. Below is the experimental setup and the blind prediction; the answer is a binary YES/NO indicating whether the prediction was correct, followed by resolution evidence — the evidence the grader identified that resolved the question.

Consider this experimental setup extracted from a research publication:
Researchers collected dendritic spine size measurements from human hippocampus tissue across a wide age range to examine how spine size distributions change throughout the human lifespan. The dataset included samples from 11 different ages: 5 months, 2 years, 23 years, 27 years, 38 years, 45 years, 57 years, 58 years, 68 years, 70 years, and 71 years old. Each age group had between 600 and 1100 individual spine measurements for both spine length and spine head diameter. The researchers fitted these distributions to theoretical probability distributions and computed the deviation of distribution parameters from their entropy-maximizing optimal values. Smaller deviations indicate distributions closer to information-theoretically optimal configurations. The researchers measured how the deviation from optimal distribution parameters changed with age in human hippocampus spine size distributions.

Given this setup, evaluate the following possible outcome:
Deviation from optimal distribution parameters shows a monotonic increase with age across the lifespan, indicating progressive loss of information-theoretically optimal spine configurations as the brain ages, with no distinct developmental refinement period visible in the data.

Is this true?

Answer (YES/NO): NO